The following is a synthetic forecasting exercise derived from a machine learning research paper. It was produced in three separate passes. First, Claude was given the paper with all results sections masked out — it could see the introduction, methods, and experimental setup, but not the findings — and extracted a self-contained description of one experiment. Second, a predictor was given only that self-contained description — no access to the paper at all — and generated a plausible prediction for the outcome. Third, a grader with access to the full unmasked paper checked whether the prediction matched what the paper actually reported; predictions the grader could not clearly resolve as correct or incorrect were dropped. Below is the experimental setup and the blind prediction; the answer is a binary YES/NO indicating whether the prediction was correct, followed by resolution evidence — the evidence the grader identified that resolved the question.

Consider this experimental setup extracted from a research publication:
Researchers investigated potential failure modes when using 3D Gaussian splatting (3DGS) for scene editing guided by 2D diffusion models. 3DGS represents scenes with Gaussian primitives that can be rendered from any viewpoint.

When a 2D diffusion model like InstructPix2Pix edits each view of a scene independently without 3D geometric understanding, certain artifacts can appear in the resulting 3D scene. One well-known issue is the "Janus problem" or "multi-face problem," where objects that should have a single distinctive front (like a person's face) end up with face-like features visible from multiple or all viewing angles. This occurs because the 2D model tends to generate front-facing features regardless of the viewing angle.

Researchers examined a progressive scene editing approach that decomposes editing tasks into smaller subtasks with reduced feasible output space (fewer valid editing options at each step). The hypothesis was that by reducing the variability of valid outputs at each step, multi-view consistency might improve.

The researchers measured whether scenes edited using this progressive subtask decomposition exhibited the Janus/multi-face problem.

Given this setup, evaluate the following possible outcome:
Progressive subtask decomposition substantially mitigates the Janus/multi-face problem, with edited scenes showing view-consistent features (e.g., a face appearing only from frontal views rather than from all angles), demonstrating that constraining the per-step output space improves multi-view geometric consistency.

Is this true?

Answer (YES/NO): NO